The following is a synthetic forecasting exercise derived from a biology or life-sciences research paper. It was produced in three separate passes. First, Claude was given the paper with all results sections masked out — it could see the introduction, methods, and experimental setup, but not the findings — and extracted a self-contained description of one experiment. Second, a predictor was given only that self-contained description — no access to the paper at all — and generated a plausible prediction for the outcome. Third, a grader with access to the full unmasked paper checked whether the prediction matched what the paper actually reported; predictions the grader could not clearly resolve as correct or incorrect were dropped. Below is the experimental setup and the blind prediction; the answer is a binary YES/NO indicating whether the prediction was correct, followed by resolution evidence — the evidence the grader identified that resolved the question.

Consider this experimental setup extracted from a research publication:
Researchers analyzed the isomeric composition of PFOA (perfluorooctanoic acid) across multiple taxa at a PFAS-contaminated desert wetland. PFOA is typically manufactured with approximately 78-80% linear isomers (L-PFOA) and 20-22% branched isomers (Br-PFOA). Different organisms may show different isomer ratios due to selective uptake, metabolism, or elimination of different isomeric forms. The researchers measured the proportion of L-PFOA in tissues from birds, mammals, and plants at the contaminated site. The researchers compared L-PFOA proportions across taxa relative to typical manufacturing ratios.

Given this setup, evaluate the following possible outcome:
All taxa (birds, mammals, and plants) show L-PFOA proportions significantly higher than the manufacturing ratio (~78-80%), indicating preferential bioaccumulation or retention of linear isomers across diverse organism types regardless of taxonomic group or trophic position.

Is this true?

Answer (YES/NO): YES